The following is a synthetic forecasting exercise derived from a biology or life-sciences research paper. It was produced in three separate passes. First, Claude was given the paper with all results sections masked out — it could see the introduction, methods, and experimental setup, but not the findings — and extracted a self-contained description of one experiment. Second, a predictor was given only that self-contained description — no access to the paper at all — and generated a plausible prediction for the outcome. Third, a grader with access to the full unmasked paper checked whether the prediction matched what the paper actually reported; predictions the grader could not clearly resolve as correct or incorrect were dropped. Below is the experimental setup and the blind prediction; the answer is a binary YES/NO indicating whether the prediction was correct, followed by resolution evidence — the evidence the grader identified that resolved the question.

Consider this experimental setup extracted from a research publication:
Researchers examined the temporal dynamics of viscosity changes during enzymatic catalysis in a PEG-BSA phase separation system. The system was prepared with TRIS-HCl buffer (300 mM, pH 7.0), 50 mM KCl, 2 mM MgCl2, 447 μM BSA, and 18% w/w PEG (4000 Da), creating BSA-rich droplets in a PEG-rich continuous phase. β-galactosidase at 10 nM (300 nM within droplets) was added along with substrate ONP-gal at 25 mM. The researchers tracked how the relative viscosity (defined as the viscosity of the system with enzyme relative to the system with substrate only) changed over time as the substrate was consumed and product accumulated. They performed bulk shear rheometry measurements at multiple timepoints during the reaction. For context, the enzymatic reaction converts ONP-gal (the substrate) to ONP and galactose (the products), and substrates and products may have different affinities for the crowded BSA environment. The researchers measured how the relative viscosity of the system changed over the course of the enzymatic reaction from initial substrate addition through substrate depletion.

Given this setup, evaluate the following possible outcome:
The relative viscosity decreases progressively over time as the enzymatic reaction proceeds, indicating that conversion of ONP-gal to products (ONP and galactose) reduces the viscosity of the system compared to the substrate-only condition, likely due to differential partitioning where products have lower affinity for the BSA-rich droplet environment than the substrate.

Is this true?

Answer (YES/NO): NO